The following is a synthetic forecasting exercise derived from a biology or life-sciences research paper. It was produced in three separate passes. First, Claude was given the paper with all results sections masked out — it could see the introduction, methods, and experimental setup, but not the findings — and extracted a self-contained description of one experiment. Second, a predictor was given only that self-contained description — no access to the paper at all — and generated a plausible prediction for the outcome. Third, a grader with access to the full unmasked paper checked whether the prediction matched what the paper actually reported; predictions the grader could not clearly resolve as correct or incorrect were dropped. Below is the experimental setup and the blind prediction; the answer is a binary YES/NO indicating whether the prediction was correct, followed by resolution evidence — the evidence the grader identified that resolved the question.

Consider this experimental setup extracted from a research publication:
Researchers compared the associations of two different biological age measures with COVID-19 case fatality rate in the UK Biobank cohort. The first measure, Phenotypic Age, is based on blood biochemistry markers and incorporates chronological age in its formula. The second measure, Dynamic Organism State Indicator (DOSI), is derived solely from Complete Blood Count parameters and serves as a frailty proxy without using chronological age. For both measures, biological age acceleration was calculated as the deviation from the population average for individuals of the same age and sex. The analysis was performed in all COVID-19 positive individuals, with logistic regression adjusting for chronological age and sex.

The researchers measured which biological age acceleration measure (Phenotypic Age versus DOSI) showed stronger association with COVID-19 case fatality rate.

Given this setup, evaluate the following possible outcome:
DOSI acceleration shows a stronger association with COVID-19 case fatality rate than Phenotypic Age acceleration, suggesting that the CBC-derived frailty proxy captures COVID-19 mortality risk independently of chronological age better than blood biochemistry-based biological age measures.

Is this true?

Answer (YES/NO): NO